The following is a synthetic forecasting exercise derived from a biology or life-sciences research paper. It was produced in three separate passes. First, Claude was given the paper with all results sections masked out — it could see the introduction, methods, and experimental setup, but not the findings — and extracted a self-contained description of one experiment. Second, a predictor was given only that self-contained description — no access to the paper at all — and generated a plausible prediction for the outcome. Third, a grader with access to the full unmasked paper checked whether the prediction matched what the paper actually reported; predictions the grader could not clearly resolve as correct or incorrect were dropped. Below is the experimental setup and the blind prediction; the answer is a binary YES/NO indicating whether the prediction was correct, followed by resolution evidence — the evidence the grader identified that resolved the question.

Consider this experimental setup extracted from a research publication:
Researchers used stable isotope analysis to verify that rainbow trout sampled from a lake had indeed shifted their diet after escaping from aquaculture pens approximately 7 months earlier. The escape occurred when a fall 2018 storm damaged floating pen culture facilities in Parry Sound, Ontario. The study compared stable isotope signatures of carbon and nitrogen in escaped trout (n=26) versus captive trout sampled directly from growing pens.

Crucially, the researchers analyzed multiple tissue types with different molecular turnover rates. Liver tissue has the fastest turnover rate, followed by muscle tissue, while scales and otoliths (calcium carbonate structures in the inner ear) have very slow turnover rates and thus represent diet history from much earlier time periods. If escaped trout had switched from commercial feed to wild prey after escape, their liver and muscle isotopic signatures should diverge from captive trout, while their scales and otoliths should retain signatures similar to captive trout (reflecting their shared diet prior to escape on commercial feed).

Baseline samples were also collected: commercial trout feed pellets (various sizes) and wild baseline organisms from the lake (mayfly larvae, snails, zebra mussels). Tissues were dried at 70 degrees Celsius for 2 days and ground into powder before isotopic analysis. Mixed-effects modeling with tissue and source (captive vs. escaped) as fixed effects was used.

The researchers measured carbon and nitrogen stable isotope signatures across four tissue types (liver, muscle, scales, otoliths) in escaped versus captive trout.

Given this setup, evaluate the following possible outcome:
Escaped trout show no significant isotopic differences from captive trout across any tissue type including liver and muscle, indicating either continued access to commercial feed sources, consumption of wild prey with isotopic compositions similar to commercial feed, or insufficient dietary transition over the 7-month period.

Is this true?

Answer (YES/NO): NO